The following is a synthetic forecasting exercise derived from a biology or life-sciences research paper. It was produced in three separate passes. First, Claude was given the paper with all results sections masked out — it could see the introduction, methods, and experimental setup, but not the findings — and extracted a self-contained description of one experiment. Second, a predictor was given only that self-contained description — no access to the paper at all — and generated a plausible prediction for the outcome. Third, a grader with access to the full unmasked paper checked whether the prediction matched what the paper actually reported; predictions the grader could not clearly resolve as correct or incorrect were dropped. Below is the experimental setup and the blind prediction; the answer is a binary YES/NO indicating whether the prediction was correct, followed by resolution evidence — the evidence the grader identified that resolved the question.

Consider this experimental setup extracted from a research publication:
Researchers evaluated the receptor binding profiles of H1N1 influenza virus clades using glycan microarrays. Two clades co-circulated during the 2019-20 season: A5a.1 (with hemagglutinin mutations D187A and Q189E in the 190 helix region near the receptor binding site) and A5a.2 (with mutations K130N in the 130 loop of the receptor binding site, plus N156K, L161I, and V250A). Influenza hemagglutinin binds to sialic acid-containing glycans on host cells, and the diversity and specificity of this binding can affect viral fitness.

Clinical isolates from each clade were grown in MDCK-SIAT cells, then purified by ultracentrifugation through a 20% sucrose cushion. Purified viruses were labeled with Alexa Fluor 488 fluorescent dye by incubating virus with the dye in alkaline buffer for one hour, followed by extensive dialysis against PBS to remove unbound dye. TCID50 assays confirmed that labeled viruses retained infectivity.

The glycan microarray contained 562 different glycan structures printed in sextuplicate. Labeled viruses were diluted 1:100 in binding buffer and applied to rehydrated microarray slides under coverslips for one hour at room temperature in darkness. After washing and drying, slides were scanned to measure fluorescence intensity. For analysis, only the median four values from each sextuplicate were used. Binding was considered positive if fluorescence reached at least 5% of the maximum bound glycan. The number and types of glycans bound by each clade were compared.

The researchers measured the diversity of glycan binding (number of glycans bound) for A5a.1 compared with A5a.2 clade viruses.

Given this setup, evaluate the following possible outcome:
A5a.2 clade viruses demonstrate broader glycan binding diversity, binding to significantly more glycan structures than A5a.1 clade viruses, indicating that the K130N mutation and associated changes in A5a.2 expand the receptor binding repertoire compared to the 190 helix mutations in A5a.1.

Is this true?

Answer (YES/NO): NO